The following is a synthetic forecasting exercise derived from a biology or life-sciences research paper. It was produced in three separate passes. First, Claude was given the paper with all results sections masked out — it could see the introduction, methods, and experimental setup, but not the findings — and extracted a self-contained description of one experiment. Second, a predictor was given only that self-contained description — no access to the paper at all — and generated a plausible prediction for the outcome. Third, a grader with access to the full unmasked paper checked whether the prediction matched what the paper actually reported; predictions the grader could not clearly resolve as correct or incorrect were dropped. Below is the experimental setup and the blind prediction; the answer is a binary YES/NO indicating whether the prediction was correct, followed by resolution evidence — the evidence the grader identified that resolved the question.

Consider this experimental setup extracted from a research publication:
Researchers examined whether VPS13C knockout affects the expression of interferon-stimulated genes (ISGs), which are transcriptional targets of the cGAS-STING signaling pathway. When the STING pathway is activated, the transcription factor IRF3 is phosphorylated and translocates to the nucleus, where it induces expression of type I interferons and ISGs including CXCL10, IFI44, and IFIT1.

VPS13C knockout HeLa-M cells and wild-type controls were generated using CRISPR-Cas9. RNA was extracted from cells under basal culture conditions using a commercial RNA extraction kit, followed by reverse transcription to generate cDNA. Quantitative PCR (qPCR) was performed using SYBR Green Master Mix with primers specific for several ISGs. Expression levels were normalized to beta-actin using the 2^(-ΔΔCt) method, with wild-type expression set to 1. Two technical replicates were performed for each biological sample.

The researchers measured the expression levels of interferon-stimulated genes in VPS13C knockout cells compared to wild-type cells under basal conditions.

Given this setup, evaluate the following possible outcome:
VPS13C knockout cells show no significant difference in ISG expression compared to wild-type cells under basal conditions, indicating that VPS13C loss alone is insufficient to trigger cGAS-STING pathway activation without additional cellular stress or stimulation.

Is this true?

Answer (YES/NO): NO